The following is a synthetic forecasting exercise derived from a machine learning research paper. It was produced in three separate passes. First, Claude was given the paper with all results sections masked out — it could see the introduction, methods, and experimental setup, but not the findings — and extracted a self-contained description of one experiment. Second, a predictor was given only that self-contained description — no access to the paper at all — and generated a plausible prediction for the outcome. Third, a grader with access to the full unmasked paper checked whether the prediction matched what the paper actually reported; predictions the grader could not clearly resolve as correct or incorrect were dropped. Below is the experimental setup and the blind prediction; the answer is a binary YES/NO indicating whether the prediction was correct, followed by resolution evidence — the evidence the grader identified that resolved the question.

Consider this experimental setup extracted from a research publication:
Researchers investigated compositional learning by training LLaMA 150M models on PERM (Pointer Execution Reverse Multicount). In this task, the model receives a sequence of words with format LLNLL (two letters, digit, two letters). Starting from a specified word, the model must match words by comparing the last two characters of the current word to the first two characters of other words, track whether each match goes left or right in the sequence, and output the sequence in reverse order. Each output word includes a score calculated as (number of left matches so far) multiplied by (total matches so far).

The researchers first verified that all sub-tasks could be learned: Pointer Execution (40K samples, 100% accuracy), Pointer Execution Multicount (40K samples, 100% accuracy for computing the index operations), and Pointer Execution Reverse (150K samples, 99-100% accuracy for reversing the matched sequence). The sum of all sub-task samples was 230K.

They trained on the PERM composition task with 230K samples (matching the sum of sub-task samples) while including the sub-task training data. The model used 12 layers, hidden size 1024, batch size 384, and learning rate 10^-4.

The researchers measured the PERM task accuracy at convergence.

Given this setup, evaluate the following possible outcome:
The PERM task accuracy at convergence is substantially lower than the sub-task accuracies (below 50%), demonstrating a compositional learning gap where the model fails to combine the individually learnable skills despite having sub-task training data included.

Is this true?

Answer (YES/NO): YES